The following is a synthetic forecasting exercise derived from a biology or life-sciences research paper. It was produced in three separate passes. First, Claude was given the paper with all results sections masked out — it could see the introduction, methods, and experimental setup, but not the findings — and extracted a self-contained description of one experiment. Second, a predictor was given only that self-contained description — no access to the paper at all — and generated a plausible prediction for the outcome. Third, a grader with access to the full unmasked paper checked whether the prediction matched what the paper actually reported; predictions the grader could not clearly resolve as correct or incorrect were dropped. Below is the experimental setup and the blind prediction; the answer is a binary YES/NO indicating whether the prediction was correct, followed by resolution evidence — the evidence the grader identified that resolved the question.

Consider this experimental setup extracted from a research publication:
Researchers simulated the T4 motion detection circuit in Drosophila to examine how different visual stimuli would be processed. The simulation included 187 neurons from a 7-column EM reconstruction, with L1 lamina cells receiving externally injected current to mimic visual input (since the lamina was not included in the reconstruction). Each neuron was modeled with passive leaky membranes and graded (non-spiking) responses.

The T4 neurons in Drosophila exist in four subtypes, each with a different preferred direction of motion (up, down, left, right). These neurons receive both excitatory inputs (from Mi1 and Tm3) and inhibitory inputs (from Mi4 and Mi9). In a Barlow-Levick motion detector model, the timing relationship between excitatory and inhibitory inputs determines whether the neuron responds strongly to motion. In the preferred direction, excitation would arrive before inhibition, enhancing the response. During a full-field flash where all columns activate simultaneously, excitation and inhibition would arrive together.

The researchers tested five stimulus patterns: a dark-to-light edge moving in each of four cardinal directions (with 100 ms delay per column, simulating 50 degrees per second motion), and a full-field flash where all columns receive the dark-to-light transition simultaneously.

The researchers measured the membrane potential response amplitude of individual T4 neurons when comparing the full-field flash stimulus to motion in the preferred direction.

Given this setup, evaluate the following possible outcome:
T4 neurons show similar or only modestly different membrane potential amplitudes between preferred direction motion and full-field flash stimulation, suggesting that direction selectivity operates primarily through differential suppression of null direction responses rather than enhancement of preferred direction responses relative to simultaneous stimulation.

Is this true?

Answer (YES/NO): NO